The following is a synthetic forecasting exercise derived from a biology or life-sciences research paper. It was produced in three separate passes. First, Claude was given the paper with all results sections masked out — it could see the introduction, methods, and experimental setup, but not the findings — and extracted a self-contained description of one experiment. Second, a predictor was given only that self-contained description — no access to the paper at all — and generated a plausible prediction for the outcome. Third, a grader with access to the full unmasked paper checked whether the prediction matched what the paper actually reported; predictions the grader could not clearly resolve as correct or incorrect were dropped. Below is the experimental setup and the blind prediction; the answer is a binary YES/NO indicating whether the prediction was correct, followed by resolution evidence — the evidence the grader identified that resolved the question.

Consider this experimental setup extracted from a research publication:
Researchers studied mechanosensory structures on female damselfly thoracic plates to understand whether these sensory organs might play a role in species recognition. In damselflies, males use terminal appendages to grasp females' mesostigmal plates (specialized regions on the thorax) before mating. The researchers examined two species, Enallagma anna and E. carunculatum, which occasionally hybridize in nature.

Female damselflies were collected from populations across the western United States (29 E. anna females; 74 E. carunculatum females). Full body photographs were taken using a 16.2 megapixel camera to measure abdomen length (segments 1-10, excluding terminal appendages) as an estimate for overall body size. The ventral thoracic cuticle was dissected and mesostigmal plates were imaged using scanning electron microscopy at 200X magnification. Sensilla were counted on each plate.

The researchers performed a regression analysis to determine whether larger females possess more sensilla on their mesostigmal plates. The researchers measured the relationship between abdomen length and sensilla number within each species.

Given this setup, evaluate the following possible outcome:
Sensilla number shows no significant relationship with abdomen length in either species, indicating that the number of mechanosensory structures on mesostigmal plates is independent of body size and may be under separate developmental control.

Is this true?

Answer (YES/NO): YES